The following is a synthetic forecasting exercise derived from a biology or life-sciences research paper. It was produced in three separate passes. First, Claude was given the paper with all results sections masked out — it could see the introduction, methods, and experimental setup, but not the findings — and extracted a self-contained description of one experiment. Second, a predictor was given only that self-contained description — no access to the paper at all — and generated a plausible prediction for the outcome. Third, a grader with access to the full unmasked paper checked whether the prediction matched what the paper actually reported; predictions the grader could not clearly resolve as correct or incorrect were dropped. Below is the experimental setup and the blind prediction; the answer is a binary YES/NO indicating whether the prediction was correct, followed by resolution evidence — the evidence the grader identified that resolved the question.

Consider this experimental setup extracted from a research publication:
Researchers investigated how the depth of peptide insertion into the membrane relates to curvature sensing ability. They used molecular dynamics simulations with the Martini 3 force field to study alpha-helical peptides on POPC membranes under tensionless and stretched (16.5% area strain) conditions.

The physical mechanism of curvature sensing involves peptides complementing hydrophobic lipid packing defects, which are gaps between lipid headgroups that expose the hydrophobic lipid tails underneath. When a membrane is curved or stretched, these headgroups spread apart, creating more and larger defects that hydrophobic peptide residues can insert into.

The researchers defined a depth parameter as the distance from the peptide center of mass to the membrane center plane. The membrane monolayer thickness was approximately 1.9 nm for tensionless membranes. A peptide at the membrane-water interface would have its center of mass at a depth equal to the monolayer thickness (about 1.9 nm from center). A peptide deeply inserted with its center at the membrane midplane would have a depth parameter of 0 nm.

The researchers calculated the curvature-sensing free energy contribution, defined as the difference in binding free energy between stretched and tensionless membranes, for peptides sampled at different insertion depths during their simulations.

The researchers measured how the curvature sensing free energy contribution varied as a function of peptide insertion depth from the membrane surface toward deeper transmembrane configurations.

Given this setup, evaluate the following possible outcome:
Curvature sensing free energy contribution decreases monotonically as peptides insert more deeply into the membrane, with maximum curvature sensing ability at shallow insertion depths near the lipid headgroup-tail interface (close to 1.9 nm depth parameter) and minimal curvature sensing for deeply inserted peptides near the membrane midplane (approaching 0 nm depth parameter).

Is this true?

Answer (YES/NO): NO